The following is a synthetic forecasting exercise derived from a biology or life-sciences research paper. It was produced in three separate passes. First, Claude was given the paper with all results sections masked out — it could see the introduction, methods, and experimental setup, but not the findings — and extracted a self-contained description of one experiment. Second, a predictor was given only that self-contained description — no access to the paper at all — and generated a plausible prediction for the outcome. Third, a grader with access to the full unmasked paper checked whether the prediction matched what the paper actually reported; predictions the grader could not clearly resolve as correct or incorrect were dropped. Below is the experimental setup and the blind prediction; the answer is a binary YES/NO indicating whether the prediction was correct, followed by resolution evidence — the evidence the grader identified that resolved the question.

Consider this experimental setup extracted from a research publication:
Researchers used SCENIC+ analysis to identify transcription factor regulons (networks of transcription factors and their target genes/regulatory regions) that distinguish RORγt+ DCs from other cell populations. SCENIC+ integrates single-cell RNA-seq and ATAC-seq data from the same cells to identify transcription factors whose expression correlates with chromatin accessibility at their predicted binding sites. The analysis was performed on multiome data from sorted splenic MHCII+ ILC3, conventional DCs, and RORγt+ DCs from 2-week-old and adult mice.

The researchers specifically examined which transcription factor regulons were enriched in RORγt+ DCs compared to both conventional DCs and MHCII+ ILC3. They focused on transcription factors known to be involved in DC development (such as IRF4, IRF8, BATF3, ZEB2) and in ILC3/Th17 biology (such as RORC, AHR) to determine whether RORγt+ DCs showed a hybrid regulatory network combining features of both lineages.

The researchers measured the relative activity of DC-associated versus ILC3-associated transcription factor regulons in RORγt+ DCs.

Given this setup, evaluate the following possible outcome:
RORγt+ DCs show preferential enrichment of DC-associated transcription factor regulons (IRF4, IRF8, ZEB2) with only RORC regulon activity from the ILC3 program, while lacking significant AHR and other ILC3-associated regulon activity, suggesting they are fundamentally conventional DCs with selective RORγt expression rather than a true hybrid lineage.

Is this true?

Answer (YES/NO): NO